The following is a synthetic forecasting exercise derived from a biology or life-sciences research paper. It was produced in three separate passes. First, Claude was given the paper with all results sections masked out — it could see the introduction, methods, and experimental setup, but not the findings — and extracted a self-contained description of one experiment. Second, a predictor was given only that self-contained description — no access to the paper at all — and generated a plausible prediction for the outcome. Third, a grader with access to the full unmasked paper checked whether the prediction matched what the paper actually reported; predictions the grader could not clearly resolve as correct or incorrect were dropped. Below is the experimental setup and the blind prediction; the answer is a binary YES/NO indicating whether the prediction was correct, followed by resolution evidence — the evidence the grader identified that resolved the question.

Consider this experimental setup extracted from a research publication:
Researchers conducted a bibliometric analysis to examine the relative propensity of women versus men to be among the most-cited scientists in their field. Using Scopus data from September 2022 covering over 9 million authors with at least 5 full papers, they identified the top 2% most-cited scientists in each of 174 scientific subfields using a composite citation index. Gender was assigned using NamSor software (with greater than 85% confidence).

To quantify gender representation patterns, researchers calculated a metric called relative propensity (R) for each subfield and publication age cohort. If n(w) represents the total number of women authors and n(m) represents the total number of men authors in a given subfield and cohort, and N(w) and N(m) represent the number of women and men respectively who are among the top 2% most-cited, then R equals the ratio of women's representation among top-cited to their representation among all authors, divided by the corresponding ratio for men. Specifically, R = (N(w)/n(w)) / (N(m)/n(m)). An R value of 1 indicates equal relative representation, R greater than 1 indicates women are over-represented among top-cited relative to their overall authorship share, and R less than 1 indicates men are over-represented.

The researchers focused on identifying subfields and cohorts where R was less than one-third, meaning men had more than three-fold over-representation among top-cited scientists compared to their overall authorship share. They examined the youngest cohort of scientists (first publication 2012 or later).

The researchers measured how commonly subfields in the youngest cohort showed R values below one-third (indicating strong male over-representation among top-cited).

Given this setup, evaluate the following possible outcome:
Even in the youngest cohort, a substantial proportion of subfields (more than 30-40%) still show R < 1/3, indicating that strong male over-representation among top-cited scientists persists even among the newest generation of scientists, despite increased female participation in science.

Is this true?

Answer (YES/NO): NO